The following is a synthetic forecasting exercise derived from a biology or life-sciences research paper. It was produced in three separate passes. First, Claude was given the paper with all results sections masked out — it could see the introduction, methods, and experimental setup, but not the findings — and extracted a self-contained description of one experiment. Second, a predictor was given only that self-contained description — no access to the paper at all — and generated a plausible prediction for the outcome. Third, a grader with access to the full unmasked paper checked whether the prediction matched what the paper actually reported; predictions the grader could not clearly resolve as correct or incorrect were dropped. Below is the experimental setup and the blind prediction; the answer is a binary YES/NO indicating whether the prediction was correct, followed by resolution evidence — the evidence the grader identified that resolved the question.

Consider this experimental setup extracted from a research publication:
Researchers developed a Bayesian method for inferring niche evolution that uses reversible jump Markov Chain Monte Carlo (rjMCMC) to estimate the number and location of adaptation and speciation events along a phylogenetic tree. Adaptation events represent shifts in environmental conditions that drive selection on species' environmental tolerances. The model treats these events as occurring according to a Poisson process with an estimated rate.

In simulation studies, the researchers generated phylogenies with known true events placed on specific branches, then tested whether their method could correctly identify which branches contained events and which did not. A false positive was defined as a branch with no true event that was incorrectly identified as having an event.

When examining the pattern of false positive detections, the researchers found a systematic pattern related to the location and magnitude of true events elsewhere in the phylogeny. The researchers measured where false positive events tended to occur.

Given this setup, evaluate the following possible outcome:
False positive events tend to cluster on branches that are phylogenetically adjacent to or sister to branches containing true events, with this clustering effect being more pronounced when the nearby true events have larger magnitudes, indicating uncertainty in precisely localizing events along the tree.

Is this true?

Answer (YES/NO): NO